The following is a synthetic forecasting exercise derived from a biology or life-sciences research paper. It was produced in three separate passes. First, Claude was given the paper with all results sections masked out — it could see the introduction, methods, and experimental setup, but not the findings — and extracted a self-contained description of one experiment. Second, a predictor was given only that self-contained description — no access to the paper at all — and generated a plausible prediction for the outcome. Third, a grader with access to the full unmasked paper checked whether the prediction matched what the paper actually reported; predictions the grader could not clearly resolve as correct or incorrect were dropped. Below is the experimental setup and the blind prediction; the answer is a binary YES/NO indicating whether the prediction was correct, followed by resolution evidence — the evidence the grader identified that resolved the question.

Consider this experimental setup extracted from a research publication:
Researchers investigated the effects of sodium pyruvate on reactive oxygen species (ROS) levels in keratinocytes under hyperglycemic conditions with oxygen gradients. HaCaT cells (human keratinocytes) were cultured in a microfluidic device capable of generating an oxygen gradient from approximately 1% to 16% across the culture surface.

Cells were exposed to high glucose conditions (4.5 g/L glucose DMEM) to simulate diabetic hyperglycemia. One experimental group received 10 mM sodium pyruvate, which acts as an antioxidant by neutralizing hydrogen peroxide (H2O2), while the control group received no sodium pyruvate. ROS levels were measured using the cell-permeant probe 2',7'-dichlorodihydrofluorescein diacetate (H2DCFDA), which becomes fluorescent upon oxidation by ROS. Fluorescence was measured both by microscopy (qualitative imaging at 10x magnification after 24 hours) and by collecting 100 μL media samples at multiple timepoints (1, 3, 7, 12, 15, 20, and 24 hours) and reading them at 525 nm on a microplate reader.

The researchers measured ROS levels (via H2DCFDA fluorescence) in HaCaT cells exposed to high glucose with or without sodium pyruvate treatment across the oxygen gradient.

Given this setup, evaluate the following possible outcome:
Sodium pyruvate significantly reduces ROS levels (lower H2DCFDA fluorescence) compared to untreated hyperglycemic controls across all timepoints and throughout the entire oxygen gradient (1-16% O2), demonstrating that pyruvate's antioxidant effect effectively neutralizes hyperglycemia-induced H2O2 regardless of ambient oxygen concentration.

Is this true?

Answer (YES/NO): NO